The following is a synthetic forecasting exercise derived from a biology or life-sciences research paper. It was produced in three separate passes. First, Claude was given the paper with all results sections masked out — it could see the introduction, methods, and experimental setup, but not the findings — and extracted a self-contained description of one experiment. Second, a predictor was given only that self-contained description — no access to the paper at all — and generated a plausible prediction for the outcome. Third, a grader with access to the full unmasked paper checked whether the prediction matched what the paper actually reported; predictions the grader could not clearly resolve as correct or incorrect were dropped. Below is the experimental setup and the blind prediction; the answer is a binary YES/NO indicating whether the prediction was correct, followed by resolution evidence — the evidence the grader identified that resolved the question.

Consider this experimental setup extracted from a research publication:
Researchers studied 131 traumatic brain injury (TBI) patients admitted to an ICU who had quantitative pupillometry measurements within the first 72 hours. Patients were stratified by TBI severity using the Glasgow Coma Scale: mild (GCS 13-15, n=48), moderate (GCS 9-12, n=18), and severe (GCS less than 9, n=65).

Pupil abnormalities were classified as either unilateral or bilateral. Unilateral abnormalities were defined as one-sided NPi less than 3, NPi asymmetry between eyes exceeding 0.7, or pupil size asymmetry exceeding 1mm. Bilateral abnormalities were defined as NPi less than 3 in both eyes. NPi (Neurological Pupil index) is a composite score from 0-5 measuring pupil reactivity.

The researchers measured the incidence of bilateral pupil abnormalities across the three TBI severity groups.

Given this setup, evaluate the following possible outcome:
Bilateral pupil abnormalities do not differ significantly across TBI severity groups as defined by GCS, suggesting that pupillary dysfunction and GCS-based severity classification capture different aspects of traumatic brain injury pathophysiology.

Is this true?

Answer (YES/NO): NO